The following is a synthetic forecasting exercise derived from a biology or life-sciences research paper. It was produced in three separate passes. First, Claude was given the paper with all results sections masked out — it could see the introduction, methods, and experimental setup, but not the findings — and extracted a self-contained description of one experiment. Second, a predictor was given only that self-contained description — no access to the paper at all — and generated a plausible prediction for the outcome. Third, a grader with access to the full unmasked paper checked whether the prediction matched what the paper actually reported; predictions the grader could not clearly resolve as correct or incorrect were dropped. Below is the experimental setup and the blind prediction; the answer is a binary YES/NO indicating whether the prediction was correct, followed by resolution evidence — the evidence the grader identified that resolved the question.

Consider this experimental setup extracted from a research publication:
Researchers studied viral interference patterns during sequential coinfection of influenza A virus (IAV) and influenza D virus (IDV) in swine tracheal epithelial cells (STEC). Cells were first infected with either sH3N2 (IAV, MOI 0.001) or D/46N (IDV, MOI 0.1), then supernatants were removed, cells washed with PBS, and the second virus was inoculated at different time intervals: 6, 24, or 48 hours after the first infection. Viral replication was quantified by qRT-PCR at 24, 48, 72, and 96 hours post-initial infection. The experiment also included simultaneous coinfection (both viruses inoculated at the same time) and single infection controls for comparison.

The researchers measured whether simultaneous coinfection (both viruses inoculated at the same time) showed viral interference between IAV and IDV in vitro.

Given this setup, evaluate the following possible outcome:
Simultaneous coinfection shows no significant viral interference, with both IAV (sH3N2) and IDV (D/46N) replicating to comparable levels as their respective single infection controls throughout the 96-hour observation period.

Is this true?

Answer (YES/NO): YES